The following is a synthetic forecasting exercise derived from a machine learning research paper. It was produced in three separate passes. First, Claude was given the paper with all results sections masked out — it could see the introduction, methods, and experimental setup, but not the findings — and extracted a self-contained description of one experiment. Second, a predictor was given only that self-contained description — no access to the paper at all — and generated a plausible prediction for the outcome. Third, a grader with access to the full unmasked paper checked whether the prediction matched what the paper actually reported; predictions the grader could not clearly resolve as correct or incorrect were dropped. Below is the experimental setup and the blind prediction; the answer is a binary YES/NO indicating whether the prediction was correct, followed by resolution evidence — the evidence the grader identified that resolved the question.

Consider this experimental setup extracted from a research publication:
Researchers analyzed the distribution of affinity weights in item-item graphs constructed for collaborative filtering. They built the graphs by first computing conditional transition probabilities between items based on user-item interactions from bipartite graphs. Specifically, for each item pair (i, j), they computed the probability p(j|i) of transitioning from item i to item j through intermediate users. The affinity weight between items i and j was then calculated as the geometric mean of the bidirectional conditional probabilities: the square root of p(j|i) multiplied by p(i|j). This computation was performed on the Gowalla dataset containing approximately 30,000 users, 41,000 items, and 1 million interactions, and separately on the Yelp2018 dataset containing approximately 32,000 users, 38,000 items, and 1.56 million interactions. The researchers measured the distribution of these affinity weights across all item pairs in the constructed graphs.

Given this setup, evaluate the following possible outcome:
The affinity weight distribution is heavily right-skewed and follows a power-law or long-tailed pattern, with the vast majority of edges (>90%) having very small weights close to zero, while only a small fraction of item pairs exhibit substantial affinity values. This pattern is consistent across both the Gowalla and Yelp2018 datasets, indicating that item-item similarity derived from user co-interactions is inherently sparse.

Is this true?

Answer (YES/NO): YES